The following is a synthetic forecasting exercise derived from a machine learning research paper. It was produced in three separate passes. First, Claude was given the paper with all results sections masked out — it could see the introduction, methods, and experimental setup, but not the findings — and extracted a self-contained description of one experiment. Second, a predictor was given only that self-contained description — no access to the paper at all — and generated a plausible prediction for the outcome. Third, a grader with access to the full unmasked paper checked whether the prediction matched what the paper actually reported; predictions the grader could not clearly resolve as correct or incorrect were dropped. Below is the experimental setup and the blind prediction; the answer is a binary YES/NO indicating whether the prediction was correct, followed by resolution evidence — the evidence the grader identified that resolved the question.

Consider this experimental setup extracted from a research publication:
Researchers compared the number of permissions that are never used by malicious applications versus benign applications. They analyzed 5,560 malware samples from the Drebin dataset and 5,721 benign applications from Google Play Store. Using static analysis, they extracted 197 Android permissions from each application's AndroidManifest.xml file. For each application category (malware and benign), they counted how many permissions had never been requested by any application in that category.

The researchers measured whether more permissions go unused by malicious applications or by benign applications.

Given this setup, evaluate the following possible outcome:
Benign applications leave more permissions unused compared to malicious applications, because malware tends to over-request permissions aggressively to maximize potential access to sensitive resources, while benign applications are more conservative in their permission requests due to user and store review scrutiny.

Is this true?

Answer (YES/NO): NO